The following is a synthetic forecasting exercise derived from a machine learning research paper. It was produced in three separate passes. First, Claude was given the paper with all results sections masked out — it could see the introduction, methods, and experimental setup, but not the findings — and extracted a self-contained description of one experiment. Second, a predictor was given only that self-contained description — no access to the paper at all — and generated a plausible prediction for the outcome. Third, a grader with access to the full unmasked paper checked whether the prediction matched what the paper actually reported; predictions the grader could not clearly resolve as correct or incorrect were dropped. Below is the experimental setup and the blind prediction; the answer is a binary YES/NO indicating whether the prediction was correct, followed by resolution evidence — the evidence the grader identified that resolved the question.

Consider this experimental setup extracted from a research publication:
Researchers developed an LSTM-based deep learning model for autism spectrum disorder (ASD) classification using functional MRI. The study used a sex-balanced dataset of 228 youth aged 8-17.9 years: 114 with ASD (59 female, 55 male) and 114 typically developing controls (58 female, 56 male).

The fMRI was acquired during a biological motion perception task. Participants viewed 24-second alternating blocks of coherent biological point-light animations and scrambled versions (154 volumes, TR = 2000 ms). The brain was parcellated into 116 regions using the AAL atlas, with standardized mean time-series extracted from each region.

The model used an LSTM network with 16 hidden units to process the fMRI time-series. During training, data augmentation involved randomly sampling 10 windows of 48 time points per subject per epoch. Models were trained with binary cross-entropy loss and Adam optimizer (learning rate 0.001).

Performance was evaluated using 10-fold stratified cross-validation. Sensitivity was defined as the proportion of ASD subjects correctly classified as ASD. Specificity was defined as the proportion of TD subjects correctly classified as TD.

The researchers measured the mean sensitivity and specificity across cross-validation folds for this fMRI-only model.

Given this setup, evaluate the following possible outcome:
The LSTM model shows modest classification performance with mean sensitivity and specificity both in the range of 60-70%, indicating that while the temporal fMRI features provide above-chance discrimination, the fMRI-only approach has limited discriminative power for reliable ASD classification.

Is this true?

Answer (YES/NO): NO